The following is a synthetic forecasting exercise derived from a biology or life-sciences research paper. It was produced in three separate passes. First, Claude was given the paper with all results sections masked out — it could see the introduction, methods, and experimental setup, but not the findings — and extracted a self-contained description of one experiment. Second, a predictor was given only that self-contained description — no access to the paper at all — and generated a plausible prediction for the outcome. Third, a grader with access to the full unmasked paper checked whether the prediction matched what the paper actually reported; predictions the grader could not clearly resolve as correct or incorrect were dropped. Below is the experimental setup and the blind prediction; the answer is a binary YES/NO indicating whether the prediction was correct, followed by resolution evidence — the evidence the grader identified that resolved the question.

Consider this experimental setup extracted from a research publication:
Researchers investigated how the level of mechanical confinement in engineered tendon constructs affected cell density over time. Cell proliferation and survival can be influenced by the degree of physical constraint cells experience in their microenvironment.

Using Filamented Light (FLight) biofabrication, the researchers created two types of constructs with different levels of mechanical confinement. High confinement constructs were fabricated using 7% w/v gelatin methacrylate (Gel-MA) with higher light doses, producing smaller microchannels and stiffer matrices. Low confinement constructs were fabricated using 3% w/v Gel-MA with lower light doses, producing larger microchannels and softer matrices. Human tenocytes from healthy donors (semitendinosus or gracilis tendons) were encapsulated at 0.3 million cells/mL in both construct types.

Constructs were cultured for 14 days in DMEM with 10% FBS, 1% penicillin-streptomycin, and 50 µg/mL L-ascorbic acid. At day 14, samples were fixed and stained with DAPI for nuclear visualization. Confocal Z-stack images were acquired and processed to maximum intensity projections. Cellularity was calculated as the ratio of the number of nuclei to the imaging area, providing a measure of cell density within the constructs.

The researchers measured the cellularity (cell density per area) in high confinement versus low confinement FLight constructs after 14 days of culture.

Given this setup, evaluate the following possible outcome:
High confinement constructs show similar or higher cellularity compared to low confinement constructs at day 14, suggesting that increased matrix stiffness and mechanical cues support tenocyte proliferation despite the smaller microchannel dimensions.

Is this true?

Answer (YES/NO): NO